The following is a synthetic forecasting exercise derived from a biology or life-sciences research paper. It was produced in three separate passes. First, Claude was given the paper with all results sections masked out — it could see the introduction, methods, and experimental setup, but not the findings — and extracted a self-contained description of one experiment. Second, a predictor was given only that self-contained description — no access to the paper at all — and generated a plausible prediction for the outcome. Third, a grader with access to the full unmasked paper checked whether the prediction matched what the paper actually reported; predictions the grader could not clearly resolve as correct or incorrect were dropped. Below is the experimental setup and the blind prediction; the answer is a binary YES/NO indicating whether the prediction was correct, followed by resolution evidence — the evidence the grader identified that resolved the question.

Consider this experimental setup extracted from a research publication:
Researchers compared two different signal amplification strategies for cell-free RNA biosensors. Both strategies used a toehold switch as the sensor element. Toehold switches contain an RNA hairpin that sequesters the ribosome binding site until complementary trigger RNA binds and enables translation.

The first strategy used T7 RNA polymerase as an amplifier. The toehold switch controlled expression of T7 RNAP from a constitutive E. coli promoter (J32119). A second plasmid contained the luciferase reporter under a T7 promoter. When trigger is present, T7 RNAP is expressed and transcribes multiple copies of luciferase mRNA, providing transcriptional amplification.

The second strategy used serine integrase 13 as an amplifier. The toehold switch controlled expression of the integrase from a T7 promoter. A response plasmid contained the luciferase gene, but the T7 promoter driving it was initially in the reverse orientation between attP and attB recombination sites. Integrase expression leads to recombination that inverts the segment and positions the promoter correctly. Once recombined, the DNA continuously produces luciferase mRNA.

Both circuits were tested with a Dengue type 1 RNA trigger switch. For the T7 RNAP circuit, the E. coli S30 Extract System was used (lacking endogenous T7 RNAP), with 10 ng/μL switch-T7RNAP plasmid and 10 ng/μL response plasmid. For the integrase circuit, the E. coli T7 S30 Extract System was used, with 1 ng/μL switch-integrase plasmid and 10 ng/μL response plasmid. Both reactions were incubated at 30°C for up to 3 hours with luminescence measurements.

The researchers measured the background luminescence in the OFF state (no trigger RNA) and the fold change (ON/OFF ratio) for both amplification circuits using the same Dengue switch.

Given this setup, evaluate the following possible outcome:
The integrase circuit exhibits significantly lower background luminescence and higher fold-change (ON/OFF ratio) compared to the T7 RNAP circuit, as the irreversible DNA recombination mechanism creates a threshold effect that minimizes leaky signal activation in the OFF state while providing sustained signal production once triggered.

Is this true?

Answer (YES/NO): YES